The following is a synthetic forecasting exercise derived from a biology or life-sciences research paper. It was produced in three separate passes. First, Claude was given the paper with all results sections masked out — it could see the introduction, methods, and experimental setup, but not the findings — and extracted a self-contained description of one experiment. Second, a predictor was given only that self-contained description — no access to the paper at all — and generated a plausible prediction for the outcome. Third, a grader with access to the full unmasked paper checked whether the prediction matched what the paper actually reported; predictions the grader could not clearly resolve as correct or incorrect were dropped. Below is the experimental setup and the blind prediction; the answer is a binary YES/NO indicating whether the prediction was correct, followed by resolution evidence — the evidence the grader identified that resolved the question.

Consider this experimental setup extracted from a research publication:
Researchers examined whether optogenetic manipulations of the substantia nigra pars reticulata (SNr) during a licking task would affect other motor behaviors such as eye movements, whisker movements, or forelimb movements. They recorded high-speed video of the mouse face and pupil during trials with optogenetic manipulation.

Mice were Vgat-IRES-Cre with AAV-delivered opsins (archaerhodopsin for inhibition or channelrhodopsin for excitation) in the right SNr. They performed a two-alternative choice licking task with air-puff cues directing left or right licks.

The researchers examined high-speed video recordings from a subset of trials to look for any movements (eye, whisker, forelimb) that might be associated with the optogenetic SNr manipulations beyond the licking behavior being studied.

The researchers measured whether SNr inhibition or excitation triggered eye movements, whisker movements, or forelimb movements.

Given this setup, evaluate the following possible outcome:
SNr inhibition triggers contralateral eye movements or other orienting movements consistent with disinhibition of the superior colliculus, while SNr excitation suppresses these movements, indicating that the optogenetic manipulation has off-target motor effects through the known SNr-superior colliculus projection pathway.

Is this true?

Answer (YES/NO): NO